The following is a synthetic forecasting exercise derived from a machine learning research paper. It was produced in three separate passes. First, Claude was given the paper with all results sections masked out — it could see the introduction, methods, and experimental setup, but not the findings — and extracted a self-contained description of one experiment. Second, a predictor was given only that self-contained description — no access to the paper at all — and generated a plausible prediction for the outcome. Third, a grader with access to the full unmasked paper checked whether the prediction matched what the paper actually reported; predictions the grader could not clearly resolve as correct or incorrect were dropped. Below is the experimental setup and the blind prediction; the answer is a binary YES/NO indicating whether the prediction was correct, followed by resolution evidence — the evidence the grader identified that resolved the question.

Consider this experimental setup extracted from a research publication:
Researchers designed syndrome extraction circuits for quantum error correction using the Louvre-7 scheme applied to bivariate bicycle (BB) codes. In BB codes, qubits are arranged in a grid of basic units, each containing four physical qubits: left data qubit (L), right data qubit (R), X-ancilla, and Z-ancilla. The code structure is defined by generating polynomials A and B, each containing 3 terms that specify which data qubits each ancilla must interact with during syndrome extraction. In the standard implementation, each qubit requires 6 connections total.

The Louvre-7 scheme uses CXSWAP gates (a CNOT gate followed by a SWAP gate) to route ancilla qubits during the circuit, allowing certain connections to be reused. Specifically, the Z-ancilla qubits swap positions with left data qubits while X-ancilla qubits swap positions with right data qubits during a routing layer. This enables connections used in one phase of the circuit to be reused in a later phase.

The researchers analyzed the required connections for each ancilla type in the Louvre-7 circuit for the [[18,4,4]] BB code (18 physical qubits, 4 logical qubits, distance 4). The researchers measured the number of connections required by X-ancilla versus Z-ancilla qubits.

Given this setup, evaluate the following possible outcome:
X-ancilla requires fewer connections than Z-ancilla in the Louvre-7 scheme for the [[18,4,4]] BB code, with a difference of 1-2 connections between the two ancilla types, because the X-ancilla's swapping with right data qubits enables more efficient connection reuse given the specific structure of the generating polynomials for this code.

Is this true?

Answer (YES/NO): NO